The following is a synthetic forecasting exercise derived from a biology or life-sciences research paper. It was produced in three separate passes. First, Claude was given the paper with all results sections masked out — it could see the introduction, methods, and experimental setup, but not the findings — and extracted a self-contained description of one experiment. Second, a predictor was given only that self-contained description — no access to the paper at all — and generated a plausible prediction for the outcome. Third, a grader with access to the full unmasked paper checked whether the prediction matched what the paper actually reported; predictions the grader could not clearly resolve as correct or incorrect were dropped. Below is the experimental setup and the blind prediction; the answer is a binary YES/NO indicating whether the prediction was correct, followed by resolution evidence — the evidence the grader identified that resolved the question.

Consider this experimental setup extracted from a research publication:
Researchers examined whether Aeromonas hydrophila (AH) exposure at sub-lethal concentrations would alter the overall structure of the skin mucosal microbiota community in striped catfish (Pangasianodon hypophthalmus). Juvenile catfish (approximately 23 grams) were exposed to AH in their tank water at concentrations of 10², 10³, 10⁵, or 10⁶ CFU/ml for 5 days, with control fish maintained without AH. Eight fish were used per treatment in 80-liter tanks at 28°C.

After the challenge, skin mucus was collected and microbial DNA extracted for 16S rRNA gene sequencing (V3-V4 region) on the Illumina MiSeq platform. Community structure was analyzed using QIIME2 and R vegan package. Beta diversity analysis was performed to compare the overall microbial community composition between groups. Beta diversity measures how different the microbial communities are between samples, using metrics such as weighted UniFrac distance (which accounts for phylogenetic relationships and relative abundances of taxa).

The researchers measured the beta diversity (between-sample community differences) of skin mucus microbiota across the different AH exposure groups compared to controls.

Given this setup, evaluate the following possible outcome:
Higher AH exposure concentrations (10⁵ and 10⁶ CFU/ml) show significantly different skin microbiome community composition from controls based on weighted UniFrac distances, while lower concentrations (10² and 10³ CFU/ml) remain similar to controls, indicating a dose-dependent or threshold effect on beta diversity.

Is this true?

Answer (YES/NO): NO